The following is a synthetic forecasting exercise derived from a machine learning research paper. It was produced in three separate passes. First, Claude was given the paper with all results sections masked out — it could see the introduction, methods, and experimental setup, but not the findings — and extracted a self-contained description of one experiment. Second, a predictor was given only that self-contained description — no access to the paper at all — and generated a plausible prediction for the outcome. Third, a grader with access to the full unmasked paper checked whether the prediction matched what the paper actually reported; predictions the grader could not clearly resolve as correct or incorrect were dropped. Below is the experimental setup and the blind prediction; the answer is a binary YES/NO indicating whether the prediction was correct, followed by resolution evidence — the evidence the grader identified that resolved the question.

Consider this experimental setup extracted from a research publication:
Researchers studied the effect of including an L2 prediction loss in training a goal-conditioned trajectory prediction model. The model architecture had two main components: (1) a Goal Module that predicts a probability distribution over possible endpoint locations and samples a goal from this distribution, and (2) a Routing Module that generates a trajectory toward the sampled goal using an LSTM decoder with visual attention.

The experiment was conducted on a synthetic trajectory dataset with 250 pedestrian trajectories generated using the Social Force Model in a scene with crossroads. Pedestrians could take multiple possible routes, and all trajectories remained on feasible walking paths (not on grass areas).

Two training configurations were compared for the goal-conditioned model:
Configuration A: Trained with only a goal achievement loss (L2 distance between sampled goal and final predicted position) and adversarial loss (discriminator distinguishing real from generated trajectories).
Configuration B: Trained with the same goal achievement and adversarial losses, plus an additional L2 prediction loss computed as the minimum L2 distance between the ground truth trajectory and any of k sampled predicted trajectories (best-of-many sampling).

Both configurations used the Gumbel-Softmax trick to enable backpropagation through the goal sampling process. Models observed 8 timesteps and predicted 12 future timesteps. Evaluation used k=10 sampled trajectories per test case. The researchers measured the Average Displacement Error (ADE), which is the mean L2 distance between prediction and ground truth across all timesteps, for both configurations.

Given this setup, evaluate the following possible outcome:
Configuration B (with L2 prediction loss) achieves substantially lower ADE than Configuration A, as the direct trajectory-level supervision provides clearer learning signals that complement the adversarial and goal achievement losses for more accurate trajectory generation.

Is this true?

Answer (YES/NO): YES